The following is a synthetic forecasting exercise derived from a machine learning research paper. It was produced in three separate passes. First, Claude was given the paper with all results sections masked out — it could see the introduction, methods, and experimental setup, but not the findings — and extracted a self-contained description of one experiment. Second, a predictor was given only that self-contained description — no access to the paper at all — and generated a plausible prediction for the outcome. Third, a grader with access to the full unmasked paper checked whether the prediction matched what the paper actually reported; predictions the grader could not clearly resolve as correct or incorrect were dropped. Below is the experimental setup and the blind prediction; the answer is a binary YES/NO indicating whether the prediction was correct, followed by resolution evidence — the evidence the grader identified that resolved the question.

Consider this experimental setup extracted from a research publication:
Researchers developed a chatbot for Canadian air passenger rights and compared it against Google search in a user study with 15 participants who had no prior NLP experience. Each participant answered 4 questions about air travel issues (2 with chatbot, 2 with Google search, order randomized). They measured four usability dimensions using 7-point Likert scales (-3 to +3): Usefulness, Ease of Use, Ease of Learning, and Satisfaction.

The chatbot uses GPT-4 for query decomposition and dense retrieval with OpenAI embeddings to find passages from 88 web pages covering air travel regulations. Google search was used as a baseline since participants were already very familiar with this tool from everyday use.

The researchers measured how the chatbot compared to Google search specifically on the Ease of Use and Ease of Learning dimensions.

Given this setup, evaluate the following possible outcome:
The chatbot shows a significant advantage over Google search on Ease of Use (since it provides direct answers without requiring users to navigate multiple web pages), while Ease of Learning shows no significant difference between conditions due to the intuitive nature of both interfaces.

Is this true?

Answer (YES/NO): NO